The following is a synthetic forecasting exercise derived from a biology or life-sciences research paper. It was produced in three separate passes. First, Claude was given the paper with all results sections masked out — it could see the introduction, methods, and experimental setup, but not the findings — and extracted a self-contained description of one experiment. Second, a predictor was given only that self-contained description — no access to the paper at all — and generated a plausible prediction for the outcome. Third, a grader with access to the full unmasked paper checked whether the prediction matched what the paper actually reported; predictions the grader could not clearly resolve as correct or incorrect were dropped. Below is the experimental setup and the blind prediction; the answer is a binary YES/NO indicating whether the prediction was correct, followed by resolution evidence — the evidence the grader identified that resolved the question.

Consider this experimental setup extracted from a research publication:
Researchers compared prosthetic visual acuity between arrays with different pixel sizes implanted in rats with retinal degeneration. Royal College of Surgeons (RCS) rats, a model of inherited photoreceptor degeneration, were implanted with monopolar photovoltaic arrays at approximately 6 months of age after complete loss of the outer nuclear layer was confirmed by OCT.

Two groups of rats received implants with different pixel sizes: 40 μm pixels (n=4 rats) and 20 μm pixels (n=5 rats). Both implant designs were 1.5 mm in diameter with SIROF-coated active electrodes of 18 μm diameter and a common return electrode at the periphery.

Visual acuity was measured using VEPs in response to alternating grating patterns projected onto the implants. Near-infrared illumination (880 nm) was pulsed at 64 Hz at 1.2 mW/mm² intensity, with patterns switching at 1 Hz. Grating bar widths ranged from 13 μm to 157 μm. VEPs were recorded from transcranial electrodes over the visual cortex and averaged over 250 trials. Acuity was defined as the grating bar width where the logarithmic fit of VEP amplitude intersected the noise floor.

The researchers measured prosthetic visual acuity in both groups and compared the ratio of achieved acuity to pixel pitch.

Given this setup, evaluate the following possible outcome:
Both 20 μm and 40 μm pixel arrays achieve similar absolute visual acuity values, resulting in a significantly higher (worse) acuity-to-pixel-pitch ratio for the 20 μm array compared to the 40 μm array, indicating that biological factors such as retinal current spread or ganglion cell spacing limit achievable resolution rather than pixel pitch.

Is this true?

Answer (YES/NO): NO